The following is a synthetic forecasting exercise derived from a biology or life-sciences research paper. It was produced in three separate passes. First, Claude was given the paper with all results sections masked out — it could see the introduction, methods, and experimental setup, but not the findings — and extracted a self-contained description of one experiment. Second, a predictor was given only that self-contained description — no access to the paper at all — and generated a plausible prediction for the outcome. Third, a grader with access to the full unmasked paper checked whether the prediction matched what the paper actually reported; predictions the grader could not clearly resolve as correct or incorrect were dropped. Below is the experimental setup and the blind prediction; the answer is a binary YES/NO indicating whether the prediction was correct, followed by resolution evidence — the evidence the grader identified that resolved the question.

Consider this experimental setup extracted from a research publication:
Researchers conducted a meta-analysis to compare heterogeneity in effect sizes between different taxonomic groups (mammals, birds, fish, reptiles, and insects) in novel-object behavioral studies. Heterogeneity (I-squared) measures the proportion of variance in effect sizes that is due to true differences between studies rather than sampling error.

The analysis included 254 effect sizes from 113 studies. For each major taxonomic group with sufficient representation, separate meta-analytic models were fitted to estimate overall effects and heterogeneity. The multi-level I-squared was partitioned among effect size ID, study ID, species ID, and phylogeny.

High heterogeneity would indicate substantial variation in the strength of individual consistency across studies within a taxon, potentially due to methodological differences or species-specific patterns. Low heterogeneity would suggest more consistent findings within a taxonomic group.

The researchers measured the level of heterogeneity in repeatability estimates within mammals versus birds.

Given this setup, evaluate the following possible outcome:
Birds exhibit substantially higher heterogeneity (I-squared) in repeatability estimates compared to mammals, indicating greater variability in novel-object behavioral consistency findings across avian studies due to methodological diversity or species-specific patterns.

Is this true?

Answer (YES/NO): NO